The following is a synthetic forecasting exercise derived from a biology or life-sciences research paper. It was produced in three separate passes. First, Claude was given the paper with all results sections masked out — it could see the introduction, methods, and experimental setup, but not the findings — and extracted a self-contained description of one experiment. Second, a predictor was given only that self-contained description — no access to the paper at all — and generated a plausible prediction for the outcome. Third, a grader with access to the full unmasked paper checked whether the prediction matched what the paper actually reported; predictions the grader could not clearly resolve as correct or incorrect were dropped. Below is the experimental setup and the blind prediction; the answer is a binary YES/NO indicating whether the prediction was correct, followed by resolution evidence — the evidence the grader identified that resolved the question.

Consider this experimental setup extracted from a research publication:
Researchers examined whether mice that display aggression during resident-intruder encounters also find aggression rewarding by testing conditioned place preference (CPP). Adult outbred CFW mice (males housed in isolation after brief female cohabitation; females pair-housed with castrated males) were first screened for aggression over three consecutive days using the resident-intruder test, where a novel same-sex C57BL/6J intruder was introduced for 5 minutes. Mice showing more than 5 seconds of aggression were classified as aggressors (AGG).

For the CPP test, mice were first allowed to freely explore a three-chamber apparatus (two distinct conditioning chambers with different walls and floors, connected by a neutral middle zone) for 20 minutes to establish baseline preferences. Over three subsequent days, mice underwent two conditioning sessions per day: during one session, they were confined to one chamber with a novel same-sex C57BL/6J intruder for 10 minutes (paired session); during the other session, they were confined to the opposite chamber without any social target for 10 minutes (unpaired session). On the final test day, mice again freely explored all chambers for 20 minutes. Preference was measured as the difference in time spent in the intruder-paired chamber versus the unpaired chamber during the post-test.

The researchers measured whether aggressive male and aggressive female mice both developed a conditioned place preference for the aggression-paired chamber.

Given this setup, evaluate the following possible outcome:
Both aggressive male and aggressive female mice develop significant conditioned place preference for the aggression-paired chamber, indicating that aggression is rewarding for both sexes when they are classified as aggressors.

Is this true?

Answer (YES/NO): NO